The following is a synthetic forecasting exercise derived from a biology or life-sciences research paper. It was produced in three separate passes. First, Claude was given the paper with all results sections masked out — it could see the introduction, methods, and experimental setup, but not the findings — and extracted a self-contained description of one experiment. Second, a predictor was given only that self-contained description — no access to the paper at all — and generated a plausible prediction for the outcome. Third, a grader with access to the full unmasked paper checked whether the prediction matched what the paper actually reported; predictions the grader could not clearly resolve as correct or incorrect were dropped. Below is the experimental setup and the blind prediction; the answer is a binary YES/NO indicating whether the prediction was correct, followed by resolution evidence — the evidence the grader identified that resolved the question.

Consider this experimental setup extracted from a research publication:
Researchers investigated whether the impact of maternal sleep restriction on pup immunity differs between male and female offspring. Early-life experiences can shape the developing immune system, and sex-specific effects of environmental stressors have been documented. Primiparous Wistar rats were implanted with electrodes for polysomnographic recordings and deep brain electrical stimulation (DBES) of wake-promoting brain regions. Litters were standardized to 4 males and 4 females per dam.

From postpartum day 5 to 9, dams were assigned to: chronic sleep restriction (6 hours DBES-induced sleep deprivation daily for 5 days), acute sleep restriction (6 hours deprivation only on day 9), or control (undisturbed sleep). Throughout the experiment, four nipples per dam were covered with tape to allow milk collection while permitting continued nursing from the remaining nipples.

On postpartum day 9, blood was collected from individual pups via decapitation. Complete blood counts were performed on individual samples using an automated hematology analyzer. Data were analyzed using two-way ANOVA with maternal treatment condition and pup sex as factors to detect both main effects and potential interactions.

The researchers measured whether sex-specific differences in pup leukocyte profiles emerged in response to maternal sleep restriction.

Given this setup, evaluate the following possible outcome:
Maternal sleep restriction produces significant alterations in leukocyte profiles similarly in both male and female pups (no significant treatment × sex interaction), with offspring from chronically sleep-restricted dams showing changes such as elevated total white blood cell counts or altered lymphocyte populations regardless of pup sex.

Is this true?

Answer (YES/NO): YES